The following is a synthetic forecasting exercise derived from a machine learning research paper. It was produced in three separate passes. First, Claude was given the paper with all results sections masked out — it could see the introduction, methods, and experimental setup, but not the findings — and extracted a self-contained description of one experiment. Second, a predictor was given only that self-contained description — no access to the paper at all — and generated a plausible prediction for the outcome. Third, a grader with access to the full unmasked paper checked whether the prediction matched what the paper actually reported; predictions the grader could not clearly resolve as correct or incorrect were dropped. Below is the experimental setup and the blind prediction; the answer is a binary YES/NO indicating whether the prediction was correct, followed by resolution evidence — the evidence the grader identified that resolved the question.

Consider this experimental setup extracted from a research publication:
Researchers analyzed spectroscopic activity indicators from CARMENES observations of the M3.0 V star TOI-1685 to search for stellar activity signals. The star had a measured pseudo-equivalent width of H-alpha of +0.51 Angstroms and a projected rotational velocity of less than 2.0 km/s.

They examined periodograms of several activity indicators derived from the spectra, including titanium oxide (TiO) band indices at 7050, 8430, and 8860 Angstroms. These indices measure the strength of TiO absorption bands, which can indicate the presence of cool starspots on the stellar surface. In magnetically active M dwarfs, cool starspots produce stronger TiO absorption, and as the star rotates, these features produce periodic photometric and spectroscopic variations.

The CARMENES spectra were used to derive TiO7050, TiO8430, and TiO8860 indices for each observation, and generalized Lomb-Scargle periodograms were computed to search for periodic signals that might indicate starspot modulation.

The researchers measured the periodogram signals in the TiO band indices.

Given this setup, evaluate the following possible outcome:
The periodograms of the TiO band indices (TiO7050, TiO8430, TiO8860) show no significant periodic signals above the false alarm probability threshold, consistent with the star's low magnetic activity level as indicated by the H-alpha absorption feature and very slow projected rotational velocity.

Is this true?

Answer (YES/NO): YES